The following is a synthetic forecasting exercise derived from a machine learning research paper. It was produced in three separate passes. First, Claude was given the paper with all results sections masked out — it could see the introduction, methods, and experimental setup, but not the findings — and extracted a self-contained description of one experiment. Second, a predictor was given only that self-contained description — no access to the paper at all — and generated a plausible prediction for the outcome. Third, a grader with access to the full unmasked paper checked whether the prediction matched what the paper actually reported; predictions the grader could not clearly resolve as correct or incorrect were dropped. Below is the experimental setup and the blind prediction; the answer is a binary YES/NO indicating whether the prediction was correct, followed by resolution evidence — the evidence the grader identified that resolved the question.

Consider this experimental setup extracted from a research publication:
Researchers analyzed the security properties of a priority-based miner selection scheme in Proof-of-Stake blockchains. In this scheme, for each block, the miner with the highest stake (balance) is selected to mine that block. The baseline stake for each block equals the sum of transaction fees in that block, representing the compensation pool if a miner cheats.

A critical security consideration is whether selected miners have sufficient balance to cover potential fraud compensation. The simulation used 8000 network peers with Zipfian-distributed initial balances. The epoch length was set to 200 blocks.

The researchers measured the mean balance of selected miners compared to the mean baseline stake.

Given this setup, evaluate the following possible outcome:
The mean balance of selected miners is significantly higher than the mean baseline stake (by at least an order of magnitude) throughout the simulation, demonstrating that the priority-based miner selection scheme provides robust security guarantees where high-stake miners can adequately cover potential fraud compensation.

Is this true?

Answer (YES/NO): NO